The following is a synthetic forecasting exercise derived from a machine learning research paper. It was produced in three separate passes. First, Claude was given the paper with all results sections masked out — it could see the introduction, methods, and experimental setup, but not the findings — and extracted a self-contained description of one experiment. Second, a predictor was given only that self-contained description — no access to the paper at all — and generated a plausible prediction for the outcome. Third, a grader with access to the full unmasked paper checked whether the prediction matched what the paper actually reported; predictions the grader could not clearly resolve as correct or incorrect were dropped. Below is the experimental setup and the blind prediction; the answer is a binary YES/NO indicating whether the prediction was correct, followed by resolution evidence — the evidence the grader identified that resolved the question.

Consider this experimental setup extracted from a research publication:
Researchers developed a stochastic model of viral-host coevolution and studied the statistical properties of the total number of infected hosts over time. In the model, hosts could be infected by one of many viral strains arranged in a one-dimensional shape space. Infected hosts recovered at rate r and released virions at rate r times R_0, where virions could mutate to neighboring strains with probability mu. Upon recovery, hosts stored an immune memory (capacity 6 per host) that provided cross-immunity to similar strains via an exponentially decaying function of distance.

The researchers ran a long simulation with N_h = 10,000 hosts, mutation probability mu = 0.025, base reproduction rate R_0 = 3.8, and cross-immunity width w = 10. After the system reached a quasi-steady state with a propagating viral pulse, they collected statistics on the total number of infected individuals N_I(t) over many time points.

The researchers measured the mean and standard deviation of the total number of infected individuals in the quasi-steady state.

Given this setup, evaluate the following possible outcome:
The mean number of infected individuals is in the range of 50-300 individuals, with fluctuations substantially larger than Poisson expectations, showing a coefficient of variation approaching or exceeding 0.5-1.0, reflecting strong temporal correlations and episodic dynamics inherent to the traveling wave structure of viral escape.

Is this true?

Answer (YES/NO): NO